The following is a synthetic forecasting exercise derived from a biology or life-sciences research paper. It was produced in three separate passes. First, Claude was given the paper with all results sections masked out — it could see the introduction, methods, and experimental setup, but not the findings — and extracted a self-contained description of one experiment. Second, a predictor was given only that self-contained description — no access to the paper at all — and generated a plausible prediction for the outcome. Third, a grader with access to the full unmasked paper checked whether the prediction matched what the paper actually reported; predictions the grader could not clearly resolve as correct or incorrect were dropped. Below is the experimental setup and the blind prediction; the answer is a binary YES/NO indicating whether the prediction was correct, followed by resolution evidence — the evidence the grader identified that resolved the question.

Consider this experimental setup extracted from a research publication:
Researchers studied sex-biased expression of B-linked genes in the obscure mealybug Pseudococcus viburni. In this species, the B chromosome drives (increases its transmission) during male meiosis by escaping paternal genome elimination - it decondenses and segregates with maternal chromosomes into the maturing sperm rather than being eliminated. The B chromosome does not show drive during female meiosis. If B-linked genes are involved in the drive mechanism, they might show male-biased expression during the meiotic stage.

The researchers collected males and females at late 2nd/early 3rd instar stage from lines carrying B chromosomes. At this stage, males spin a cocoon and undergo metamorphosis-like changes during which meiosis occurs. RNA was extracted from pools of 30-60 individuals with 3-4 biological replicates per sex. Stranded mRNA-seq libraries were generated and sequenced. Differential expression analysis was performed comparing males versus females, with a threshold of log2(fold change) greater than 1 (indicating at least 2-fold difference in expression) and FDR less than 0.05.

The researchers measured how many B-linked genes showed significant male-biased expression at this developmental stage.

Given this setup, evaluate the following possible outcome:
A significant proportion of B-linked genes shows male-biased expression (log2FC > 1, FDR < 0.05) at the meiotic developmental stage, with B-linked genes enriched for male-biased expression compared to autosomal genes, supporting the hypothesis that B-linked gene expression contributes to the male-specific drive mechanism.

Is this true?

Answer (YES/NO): NO